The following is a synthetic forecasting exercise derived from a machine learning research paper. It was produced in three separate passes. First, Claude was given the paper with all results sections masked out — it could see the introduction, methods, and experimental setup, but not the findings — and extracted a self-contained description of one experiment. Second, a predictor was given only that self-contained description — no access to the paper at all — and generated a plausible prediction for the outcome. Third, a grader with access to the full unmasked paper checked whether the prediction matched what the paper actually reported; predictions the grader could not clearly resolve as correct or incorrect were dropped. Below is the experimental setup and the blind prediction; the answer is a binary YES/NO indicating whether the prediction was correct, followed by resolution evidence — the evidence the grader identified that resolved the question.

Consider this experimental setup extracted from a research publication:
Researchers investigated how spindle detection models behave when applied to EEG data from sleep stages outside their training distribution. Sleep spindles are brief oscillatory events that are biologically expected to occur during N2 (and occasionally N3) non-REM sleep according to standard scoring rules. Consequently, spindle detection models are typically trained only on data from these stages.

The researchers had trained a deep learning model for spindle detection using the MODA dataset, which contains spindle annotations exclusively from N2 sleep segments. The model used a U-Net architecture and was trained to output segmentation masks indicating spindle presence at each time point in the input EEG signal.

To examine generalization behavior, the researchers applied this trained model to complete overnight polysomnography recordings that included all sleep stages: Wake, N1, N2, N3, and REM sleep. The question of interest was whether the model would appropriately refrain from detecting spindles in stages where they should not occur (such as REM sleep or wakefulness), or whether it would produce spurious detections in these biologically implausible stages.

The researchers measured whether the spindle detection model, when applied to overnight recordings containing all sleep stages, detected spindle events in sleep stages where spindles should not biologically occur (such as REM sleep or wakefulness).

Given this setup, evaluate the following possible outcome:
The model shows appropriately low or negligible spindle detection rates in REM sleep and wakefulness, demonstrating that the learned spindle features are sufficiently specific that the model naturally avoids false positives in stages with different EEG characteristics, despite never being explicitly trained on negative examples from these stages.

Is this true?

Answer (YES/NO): NO